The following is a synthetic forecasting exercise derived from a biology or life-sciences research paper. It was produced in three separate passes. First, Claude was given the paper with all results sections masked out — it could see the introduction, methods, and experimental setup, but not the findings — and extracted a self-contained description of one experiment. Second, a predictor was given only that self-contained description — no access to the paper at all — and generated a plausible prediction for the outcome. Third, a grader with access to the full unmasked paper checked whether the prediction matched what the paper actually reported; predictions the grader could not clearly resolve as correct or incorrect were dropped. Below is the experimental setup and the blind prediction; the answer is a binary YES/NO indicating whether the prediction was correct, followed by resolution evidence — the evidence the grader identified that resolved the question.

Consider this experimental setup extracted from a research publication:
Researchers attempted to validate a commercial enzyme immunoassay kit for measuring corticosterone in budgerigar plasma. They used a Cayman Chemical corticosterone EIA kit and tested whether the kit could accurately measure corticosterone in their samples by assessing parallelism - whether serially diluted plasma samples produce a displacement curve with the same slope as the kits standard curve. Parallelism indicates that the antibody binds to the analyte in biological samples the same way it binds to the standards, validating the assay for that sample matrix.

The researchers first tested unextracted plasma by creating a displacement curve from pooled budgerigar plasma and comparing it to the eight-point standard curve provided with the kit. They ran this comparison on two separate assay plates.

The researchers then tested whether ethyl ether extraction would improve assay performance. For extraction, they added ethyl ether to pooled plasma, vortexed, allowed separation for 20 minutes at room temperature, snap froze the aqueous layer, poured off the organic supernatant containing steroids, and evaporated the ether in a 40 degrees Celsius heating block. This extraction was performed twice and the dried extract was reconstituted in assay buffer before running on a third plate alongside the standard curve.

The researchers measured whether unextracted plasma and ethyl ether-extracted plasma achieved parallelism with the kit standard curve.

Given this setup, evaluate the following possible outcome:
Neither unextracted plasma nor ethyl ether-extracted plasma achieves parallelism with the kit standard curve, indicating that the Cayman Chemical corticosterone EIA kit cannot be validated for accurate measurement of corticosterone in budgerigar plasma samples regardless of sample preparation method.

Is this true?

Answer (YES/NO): NO